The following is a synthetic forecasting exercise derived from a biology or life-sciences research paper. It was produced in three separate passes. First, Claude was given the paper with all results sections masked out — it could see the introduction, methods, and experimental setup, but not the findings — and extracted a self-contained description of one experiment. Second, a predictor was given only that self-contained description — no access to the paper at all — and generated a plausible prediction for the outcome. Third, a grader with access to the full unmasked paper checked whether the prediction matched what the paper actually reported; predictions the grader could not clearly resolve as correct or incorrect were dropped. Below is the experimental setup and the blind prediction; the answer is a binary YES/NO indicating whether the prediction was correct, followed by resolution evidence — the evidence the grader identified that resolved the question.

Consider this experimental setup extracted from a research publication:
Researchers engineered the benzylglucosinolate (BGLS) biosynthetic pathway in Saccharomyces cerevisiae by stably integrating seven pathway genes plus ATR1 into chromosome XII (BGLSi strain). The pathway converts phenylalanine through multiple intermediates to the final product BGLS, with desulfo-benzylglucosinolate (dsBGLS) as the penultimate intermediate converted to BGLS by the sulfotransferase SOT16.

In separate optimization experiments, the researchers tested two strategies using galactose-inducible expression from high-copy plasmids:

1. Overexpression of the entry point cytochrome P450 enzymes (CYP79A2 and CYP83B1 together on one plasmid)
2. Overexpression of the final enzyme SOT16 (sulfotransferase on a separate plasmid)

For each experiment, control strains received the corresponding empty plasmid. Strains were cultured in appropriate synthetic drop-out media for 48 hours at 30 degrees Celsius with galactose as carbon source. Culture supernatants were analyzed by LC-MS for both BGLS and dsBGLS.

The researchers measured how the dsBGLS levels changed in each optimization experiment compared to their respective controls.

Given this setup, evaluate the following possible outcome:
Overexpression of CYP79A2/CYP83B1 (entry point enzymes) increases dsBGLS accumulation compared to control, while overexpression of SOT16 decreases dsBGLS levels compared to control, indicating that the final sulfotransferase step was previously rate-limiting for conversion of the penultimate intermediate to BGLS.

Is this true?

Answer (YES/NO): NO